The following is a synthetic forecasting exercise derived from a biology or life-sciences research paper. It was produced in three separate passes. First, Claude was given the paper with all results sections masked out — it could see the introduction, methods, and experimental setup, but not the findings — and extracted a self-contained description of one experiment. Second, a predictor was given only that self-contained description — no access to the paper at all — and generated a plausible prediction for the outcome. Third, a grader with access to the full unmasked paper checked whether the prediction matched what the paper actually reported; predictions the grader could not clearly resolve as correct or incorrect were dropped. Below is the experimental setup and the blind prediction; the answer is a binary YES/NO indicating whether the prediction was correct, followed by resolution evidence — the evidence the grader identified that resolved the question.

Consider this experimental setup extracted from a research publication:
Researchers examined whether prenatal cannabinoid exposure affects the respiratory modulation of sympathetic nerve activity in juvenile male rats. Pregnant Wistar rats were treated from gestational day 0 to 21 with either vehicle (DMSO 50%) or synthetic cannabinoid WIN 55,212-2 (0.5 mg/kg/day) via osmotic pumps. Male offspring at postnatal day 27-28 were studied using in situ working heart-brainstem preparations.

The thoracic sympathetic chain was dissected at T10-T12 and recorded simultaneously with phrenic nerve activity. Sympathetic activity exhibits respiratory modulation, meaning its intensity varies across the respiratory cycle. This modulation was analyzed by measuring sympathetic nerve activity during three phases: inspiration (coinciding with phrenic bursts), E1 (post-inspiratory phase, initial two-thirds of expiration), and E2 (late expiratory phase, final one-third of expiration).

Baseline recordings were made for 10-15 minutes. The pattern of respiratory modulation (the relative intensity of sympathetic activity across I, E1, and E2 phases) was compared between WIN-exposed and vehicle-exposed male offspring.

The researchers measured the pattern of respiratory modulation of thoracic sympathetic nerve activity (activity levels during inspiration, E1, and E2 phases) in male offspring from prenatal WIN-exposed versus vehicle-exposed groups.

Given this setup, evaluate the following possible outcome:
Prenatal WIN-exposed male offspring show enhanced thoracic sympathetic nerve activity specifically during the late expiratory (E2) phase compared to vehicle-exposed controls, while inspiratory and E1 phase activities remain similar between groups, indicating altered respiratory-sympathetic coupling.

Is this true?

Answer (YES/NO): NO